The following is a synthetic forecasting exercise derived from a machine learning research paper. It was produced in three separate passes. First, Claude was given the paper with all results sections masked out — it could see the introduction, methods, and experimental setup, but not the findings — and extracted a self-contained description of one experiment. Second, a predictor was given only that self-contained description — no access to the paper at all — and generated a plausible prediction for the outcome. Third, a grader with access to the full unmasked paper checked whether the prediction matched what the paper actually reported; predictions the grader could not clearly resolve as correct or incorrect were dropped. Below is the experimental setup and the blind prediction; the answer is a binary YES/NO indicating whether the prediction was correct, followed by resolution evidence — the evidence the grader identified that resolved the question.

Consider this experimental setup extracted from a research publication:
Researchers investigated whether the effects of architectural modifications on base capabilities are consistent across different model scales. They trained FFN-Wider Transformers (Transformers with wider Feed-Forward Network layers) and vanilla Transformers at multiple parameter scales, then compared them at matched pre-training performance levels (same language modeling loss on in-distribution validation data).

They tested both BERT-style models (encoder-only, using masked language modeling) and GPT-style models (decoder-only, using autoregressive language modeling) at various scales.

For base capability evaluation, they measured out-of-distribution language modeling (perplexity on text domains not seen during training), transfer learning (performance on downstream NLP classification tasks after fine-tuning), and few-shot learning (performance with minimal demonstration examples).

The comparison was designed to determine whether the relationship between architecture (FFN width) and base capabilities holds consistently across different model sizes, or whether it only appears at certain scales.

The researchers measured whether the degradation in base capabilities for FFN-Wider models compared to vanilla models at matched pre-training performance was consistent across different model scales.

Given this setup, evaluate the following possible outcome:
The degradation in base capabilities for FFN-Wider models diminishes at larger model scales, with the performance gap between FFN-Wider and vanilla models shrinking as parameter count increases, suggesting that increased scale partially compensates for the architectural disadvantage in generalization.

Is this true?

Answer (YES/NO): NO